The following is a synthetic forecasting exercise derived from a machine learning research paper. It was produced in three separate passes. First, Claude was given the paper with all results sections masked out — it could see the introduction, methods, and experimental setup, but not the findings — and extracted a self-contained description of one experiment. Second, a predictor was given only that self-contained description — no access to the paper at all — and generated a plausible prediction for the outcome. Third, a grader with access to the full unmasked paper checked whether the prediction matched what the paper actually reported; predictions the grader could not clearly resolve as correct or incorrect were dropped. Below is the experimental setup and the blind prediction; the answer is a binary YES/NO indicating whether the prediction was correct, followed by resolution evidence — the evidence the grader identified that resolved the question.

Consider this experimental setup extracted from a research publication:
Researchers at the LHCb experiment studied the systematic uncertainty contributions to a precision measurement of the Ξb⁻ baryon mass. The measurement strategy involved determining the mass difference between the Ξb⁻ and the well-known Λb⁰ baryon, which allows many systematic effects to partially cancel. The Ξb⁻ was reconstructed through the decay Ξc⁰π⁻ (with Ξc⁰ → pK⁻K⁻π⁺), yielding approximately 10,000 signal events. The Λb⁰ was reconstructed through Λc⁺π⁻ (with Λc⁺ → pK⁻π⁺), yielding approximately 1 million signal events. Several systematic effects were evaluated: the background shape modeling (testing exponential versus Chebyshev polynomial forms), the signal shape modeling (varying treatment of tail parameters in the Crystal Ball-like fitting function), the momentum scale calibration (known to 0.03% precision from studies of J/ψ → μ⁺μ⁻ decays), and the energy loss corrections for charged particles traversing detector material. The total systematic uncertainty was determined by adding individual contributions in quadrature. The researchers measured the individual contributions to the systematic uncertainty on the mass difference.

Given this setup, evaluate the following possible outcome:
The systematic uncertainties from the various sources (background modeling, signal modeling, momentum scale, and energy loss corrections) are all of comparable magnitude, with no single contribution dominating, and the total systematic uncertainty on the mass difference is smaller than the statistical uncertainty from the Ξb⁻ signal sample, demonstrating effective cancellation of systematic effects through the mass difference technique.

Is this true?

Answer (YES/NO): YES